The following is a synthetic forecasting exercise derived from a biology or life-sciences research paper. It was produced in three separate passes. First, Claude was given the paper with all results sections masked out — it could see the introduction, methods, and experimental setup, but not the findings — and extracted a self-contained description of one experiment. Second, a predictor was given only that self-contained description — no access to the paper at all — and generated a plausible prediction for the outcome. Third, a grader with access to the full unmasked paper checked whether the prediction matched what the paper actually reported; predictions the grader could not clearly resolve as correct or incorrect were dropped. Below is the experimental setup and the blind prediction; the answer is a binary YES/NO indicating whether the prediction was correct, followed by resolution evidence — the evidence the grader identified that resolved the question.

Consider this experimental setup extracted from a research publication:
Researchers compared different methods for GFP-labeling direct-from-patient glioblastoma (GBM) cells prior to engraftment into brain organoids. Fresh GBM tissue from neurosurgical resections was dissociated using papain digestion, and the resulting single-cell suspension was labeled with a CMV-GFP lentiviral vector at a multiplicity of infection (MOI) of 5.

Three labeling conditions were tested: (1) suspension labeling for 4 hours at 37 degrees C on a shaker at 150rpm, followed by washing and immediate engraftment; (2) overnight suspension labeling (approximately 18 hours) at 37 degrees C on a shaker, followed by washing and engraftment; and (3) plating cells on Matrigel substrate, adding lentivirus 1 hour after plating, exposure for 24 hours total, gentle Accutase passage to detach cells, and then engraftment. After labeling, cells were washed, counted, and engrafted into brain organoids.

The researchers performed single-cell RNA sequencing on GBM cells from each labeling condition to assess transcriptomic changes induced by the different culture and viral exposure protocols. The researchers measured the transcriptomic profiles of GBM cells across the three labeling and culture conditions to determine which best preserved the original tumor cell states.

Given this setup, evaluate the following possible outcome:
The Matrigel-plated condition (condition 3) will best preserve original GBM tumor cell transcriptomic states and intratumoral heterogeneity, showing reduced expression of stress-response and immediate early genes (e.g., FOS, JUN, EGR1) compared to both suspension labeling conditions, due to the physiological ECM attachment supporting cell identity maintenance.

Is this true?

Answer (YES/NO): NO